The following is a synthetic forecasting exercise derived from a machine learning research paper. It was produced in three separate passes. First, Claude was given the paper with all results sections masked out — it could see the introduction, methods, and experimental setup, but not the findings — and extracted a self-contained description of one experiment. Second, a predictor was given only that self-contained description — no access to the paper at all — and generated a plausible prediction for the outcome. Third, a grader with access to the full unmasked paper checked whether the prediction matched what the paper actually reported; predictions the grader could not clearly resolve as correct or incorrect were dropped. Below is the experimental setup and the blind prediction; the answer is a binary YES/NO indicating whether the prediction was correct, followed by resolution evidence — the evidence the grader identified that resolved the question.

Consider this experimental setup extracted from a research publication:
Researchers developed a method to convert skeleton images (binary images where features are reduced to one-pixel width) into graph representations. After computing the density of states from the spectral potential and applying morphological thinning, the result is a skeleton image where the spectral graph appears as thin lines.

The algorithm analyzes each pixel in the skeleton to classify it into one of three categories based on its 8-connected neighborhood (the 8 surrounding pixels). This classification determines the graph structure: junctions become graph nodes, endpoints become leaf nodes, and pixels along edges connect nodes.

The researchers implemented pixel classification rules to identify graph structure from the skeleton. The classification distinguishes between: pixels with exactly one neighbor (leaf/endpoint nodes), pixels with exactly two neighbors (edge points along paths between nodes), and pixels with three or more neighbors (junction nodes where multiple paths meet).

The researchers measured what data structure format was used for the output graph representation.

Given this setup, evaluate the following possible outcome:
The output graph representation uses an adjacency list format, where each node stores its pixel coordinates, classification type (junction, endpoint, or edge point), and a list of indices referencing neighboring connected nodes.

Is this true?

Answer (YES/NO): NO